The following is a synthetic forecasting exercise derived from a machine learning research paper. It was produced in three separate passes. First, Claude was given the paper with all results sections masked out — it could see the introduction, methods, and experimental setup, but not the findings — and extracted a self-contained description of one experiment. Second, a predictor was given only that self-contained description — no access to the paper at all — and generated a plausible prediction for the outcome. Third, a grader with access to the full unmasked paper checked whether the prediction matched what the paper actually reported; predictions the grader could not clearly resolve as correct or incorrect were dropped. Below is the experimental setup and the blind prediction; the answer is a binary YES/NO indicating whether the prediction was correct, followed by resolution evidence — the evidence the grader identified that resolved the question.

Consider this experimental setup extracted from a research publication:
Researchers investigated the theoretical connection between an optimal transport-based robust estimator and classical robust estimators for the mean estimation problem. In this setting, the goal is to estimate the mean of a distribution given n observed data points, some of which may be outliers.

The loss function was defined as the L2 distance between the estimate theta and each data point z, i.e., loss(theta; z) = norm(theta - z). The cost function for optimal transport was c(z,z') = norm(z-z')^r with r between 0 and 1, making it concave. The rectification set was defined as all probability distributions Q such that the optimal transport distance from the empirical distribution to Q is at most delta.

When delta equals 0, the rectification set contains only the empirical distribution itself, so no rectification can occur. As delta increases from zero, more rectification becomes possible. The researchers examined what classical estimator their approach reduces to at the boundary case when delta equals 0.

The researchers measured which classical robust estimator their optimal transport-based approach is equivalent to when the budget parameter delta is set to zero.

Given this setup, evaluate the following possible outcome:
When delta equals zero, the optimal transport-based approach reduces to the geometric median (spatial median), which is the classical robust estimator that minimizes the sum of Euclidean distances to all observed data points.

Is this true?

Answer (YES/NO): YES